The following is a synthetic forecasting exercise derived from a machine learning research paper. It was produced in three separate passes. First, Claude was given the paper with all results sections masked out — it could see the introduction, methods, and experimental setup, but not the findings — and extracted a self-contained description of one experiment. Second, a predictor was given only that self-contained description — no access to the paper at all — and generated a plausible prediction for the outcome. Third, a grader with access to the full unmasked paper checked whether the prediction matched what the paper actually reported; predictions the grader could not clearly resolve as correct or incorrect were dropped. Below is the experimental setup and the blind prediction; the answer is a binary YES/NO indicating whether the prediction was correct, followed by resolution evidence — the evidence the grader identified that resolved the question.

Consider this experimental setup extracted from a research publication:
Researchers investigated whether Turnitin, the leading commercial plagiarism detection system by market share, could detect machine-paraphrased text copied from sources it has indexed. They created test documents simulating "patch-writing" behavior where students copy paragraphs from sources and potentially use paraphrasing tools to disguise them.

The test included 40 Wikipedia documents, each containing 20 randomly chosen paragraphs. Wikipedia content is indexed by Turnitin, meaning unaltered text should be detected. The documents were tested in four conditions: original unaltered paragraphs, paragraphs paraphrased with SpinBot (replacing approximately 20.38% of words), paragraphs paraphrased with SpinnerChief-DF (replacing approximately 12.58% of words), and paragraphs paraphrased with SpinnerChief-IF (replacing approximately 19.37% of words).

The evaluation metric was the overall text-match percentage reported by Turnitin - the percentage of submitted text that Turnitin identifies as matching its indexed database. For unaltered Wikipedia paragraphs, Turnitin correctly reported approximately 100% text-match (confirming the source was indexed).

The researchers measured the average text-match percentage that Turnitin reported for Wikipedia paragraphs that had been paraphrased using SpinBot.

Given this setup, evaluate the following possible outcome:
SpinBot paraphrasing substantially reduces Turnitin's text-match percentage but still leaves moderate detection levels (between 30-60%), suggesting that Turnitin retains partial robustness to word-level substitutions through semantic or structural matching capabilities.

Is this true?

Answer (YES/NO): YES